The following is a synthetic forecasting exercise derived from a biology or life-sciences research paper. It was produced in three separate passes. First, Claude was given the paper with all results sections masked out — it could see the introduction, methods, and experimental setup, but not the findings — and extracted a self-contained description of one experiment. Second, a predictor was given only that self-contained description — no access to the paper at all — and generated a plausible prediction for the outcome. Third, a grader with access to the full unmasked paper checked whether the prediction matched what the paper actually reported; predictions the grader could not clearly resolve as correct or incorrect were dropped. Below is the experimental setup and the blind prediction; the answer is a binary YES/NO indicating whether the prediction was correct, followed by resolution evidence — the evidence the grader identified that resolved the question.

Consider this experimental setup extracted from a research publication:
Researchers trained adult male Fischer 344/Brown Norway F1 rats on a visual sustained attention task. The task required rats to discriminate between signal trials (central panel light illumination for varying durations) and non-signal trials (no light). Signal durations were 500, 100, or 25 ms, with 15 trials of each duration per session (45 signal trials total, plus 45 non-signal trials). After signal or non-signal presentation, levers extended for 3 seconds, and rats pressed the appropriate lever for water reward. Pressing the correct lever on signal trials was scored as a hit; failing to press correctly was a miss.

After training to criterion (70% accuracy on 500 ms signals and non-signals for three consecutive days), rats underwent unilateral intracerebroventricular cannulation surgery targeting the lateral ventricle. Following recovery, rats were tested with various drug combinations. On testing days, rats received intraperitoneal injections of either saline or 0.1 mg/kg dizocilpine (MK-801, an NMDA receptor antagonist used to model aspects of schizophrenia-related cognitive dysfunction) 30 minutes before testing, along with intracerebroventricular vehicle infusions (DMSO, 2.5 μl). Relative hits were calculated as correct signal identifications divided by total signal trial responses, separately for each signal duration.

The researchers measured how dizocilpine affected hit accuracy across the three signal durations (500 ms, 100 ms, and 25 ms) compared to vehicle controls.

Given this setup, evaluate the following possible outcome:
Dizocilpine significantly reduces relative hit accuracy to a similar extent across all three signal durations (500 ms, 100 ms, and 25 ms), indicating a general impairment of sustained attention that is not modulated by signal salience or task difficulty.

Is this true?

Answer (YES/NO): NO